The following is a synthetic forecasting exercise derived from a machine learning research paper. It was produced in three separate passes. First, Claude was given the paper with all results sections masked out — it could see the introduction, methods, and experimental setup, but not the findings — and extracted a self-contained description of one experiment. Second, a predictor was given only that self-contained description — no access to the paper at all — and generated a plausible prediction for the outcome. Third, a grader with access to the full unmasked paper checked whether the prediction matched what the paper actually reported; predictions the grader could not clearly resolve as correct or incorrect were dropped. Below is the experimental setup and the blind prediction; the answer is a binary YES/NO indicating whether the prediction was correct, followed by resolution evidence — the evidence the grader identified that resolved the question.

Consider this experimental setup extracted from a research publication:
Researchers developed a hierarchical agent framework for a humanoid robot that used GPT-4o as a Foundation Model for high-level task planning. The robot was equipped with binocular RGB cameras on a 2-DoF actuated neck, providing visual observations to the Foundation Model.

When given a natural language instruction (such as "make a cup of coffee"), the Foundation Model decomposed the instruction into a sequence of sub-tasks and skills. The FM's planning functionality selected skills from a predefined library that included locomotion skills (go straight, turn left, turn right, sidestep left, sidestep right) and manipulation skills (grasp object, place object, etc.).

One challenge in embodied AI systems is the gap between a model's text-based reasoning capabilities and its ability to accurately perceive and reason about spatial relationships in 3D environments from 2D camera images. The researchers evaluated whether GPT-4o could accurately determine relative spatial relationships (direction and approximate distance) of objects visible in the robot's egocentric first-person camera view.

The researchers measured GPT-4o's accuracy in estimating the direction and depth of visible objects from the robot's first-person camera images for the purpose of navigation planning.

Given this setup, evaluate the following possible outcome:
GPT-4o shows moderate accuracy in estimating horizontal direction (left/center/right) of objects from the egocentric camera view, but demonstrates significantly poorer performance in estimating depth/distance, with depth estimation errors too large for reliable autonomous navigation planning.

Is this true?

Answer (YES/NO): NO